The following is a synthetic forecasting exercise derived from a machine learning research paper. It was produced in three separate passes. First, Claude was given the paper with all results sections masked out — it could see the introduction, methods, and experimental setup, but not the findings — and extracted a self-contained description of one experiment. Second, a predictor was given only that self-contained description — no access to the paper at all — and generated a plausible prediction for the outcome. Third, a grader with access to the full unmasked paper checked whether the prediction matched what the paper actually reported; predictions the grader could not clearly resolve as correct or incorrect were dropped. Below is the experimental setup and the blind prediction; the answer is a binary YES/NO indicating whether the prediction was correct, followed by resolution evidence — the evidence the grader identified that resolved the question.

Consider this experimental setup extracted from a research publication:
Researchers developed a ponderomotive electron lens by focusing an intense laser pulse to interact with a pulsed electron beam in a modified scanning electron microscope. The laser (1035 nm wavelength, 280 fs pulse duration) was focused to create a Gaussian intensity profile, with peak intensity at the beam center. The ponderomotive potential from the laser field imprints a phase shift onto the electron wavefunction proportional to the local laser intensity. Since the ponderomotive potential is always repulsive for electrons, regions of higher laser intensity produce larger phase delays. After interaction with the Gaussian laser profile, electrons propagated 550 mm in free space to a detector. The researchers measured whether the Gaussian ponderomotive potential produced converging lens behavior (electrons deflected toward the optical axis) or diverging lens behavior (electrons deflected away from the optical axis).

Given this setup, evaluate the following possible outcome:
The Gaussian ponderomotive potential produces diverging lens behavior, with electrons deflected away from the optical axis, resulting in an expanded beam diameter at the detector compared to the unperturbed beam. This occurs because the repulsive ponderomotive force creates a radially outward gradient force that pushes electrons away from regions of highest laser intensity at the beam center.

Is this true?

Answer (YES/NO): YES